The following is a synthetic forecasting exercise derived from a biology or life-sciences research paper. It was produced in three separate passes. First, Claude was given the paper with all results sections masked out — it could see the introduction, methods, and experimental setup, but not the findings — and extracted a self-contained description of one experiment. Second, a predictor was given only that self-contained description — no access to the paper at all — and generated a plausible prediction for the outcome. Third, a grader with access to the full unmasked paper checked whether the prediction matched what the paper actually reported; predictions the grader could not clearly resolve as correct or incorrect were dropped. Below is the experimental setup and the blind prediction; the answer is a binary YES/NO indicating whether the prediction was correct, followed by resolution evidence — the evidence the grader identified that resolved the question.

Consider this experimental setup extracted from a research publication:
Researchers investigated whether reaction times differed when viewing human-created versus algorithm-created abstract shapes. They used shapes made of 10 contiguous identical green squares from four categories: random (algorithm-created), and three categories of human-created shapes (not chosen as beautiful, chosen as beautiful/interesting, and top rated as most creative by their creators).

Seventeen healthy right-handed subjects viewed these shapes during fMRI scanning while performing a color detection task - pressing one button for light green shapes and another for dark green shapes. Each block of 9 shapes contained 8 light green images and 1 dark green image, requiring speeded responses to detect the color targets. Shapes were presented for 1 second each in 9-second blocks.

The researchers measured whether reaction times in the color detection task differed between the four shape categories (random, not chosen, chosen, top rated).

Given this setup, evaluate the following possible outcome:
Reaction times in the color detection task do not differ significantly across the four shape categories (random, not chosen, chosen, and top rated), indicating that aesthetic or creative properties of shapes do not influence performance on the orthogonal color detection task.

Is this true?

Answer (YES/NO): YES